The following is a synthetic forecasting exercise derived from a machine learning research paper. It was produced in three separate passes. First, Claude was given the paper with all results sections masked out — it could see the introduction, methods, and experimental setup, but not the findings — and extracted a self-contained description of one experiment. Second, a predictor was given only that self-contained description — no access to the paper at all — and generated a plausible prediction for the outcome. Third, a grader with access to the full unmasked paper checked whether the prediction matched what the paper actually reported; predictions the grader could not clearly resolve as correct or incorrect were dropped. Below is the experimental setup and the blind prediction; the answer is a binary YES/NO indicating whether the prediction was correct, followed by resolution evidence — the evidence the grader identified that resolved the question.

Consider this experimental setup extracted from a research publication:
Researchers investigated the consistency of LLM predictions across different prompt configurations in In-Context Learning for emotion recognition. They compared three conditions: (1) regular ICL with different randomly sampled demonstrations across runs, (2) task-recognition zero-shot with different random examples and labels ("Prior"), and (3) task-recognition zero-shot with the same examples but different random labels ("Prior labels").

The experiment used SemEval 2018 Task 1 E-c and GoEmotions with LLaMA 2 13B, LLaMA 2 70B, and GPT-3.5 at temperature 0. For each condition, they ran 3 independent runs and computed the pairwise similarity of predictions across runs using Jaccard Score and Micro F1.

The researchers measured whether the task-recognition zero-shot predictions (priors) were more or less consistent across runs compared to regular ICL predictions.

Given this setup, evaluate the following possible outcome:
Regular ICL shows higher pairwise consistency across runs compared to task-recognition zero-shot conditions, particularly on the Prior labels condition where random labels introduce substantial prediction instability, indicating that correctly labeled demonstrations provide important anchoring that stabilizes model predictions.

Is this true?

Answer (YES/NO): NO